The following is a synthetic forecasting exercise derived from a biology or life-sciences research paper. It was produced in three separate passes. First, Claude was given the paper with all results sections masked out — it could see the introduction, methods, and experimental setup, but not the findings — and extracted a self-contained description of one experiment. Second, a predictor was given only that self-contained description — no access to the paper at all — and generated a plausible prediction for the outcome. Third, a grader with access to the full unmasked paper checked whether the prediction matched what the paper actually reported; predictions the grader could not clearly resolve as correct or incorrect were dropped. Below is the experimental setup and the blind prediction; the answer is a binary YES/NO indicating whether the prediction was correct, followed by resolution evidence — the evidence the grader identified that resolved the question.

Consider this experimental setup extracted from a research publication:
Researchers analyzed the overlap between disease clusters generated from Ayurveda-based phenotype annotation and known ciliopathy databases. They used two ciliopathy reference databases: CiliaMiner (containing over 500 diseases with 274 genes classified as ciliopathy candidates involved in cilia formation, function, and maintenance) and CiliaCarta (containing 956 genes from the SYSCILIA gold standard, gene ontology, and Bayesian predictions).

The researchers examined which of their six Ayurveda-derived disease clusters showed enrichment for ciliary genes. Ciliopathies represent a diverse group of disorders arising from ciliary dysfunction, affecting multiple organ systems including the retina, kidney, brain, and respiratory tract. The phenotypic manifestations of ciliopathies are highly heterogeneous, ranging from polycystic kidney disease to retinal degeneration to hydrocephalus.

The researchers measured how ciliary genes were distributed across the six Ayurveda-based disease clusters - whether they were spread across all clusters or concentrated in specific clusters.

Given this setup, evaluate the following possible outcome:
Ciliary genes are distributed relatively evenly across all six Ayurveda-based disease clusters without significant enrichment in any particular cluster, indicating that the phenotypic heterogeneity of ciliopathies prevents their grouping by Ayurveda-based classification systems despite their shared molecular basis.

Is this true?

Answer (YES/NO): NO